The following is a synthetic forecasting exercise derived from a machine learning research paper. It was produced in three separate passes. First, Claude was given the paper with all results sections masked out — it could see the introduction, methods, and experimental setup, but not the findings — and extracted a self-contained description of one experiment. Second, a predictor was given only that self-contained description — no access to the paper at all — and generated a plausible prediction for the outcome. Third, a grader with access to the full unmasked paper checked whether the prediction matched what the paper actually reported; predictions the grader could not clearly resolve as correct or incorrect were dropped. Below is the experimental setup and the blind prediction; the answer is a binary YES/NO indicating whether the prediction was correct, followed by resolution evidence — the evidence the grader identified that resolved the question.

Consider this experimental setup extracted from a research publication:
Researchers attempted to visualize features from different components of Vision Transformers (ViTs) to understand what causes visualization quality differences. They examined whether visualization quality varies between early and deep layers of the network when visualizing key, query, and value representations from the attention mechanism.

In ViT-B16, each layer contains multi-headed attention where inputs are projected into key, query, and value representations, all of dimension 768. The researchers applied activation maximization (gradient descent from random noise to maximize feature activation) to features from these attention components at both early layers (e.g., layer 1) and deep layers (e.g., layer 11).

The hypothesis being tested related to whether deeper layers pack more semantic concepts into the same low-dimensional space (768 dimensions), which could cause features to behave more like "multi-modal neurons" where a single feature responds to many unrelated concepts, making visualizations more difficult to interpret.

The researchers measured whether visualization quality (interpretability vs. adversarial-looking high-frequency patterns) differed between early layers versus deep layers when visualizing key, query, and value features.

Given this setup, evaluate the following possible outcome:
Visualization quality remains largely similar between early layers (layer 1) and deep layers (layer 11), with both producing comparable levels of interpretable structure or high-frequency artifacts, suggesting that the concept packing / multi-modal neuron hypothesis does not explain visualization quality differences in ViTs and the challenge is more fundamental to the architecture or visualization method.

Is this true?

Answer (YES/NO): NO